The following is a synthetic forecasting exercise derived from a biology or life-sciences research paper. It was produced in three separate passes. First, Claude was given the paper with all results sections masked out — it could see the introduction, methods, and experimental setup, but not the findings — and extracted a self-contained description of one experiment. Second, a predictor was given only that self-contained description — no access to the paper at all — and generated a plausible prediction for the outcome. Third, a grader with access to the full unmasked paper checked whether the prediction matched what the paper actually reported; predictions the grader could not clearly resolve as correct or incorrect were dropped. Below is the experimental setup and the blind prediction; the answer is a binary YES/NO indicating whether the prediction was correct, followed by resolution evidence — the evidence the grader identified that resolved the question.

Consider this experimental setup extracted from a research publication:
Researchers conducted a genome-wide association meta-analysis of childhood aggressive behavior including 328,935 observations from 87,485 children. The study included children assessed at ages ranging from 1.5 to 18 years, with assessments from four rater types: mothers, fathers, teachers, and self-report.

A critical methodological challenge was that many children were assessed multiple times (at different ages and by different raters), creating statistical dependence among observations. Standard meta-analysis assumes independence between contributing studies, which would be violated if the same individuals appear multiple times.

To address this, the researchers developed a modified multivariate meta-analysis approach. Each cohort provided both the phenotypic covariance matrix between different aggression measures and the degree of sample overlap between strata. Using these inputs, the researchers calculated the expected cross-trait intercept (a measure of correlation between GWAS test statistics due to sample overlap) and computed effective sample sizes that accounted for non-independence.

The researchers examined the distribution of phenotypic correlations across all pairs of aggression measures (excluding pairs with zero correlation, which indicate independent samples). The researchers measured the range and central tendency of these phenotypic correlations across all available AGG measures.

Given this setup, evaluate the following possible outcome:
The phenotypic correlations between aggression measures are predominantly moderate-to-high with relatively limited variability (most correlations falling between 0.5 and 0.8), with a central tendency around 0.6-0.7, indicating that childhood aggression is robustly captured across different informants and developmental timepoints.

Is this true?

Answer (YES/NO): NO